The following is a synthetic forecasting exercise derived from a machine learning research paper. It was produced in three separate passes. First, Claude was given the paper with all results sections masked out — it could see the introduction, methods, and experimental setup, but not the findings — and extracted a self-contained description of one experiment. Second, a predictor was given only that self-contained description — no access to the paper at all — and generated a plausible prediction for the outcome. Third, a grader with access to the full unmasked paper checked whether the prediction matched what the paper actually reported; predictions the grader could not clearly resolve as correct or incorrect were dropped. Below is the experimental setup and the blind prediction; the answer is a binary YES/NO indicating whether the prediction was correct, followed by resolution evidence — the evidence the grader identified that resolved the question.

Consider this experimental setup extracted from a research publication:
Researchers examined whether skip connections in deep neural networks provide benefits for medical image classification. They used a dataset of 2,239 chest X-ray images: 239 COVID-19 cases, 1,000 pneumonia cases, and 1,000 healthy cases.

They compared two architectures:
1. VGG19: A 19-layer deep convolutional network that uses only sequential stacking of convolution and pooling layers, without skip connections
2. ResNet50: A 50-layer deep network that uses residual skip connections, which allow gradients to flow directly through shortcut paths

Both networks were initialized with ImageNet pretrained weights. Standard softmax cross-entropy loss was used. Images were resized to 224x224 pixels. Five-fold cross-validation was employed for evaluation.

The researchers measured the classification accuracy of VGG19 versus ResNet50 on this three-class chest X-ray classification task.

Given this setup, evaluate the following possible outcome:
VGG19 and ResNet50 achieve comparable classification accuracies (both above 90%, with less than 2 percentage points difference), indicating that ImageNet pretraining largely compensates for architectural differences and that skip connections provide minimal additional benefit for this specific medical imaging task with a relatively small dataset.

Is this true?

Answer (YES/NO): YES